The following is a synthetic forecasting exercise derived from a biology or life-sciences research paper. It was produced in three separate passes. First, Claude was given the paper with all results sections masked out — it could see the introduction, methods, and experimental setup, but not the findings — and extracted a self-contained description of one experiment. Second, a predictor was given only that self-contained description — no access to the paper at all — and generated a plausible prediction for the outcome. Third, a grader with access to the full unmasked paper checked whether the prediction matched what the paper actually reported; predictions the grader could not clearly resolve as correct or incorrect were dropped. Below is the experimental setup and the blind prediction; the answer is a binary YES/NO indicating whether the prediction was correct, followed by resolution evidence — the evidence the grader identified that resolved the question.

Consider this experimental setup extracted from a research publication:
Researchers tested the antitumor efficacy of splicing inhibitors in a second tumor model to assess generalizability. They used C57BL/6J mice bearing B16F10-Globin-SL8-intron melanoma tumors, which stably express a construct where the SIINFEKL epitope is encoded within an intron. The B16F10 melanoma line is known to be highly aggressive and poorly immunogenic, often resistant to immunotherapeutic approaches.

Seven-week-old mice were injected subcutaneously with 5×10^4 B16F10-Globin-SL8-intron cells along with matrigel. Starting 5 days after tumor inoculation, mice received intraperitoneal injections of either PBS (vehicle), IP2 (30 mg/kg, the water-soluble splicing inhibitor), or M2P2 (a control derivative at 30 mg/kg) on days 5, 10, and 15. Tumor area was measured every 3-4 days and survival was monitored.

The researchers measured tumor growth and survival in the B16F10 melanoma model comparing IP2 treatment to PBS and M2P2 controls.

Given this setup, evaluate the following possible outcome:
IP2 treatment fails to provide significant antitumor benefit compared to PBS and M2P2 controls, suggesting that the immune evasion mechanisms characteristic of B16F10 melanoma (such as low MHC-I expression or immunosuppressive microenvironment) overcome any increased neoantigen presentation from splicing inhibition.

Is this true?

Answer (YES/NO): NO